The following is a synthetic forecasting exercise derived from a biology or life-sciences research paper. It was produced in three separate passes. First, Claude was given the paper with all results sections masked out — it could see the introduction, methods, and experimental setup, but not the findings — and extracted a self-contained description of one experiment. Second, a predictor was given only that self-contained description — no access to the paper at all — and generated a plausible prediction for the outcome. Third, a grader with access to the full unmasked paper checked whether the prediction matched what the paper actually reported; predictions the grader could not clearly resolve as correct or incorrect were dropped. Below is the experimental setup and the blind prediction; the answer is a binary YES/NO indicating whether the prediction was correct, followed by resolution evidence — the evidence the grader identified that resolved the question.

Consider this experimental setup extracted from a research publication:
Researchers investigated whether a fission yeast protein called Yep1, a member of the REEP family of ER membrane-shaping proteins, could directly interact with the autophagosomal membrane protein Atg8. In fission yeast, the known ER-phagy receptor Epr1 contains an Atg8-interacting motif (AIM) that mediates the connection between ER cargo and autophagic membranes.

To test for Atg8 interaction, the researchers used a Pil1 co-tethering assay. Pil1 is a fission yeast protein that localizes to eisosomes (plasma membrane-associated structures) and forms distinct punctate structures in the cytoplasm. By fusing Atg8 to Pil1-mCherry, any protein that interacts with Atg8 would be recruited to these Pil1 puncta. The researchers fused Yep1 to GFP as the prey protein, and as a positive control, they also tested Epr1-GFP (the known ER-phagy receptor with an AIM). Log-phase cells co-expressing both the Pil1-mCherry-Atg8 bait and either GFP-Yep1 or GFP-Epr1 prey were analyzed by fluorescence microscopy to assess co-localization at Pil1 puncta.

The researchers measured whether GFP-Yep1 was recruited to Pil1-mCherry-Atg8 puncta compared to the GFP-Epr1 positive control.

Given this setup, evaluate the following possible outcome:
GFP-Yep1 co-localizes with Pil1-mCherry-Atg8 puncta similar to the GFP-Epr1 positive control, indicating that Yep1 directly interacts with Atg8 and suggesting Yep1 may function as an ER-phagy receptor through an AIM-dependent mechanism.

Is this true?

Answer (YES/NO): NO